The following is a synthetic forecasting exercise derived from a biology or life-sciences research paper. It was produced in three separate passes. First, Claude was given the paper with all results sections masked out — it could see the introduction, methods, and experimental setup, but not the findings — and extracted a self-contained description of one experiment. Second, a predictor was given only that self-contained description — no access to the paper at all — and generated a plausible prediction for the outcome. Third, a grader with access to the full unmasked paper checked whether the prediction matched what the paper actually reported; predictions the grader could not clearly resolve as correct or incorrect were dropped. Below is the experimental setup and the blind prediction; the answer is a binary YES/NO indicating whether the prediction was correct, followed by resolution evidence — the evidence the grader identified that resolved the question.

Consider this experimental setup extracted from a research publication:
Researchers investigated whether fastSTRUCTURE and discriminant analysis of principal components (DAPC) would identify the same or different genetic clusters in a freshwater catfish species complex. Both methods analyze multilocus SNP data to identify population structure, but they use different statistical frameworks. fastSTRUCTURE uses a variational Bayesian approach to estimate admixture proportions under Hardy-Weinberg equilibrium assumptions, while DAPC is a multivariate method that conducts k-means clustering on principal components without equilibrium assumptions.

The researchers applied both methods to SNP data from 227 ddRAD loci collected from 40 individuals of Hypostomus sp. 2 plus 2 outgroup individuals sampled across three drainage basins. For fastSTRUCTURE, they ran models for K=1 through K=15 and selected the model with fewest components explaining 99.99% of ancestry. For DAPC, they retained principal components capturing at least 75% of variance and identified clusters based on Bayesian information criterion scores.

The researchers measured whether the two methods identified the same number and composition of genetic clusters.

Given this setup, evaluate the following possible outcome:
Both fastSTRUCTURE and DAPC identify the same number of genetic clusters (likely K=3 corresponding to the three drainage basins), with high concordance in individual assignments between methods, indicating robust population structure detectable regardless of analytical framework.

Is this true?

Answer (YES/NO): NO